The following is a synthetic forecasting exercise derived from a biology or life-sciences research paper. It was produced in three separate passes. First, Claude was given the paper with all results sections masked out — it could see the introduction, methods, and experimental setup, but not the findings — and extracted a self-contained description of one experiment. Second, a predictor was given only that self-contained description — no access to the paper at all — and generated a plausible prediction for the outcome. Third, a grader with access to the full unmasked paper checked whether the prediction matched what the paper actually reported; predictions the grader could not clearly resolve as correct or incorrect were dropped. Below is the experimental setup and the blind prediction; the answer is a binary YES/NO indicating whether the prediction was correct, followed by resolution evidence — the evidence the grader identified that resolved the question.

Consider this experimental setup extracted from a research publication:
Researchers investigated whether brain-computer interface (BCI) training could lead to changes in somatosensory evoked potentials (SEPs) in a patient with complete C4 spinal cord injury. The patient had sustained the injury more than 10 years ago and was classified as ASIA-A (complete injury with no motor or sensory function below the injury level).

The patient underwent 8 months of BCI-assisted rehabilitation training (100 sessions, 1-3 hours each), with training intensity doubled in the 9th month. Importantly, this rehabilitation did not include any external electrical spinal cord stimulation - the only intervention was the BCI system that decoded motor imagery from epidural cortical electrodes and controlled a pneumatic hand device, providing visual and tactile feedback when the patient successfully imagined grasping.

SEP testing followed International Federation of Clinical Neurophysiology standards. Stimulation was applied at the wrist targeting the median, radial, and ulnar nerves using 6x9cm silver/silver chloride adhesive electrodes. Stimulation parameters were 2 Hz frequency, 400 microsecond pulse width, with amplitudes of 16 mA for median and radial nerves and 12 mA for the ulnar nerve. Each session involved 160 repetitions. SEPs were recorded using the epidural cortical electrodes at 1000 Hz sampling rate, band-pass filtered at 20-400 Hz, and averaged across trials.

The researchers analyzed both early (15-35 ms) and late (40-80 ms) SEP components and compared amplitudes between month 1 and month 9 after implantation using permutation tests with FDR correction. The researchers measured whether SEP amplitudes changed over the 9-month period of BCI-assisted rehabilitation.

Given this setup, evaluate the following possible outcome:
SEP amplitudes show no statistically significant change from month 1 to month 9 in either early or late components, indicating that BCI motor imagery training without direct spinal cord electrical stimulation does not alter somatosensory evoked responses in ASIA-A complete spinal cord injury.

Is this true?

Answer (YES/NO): NO